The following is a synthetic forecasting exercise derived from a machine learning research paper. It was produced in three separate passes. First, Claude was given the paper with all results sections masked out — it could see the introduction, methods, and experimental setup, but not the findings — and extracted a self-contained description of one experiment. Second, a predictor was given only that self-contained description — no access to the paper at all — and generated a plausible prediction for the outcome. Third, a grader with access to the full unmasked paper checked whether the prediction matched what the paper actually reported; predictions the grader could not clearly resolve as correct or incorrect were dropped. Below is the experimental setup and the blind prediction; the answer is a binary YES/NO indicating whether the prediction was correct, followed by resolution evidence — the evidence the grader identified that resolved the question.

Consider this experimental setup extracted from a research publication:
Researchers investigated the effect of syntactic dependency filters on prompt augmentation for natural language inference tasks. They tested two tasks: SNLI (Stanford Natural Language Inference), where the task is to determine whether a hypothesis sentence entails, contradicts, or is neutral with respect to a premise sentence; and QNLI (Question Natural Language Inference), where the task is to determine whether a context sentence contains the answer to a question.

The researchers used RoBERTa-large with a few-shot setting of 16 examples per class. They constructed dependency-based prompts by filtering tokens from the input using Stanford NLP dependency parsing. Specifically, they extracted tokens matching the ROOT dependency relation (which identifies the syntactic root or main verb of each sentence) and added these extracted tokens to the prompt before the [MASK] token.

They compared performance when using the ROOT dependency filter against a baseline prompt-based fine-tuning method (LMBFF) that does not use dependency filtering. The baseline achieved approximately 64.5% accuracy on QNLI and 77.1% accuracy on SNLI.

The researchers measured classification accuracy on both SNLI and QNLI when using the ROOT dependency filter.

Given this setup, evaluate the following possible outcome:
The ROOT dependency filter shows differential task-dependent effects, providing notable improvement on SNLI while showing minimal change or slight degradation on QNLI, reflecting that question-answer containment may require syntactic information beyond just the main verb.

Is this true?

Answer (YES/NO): NO